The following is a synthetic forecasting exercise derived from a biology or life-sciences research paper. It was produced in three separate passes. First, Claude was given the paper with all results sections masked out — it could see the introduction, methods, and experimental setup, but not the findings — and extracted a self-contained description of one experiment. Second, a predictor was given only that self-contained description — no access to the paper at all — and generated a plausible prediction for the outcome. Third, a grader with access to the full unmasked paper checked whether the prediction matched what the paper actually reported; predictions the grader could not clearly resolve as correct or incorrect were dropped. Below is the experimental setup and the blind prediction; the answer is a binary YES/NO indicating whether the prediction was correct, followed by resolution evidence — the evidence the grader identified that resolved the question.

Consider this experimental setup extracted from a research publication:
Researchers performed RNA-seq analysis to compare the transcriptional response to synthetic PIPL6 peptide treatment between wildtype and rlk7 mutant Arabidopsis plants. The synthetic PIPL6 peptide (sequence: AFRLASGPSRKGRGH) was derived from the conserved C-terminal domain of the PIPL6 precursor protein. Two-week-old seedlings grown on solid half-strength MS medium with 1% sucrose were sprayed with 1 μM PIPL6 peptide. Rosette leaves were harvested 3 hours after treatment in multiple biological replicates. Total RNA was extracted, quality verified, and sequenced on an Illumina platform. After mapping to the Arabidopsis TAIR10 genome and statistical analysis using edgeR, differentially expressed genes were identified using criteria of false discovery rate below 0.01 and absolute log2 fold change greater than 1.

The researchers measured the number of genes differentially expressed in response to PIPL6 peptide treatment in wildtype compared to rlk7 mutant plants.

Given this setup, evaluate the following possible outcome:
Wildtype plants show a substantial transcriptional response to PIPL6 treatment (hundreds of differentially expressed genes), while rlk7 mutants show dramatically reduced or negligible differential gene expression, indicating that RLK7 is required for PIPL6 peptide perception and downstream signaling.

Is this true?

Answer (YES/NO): YES